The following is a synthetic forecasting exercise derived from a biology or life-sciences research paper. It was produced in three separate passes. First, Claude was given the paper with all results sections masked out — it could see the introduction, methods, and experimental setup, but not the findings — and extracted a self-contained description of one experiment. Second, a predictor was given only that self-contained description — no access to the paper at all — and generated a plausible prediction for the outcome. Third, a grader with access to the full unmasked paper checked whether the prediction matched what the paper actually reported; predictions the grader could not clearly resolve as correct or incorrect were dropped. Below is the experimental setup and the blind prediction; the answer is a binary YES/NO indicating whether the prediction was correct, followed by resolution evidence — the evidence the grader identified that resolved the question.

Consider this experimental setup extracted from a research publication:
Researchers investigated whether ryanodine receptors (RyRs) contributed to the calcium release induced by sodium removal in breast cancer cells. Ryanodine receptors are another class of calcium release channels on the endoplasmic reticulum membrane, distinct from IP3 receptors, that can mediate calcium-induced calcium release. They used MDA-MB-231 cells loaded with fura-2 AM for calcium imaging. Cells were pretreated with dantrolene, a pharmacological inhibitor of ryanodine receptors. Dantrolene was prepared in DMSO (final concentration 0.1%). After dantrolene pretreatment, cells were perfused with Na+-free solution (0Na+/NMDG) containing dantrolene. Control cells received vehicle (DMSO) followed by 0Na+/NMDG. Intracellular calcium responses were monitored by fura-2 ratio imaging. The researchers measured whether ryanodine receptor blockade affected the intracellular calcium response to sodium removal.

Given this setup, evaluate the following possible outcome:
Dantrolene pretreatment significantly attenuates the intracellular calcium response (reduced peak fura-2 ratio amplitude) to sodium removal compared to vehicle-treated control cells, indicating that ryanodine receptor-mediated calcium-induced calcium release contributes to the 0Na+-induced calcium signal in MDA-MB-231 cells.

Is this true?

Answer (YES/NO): NO